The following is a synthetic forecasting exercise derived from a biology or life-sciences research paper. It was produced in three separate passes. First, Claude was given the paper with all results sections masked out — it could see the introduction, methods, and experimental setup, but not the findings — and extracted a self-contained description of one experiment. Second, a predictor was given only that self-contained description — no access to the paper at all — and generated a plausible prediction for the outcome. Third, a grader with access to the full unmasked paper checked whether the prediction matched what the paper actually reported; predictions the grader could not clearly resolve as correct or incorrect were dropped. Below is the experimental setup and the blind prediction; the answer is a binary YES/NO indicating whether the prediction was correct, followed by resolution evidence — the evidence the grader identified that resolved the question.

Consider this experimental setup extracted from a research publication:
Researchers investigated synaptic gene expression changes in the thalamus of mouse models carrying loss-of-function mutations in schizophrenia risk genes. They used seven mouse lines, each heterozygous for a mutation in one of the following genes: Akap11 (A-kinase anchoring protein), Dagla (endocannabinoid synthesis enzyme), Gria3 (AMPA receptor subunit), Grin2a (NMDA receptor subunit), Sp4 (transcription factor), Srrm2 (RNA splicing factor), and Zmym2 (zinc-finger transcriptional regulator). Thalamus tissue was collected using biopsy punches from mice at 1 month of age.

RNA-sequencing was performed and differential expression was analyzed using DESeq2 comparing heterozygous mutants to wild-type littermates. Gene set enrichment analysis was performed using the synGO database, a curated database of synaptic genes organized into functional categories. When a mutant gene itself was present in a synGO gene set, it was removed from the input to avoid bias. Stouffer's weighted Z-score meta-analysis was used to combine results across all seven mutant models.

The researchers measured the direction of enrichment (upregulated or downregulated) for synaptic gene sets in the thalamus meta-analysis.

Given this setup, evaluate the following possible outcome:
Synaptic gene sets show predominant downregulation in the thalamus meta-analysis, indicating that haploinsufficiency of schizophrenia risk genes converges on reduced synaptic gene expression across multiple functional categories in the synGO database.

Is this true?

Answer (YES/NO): NO